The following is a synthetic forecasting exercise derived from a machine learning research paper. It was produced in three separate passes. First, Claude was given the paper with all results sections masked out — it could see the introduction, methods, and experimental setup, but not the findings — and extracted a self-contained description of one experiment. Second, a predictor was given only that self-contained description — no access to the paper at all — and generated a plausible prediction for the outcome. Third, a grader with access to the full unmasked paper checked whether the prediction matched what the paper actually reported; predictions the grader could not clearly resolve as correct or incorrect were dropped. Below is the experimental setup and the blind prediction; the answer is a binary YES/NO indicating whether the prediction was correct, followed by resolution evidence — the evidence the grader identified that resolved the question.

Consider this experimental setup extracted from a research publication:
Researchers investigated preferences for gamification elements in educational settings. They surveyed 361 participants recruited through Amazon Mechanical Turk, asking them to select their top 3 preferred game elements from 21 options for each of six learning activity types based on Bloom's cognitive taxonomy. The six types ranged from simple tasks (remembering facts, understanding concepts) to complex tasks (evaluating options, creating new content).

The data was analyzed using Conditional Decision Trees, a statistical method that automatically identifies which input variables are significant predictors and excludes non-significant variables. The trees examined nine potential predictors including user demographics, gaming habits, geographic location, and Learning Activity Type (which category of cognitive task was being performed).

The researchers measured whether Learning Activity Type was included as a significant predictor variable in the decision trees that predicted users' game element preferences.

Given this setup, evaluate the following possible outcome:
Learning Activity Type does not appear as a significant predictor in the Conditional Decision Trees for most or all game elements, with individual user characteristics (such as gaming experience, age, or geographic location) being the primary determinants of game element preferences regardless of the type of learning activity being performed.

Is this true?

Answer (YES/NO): NO